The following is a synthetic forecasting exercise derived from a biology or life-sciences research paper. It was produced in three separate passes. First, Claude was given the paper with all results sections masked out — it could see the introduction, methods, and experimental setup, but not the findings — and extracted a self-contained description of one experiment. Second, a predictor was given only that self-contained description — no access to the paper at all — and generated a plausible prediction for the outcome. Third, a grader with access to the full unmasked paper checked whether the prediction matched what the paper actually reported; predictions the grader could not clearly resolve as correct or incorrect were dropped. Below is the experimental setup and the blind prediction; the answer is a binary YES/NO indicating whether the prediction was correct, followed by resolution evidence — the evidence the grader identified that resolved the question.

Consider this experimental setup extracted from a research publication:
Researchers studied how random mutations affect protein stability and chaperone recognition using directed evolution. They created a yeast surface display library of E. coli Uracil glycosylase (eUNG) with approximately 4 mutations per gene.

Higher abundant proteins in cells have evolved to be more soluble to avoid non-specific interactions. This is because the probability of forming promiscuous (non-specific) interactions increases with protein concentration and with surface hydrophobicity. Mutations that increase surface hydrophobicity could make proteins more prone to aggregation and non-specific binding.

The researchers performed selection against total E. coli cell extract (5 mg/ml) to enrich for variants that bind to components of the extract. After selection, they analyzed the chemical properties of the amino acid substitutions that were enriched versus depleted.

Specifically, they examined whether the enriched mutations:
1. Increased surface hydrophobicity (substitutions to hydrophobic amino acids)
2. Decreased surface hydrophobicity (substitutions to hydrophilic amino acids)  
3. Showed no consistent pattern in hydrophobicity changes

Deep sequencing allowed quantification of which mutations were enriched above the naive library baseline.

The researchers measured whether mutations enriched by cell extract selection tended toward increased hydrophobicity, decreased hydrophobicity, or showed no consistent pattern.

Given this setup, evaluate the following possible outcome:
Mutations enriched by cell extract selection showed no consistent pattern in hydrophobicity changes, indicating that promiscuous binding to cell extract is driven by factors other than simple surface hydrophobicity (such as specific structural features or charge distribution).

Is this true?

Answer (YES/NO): NO